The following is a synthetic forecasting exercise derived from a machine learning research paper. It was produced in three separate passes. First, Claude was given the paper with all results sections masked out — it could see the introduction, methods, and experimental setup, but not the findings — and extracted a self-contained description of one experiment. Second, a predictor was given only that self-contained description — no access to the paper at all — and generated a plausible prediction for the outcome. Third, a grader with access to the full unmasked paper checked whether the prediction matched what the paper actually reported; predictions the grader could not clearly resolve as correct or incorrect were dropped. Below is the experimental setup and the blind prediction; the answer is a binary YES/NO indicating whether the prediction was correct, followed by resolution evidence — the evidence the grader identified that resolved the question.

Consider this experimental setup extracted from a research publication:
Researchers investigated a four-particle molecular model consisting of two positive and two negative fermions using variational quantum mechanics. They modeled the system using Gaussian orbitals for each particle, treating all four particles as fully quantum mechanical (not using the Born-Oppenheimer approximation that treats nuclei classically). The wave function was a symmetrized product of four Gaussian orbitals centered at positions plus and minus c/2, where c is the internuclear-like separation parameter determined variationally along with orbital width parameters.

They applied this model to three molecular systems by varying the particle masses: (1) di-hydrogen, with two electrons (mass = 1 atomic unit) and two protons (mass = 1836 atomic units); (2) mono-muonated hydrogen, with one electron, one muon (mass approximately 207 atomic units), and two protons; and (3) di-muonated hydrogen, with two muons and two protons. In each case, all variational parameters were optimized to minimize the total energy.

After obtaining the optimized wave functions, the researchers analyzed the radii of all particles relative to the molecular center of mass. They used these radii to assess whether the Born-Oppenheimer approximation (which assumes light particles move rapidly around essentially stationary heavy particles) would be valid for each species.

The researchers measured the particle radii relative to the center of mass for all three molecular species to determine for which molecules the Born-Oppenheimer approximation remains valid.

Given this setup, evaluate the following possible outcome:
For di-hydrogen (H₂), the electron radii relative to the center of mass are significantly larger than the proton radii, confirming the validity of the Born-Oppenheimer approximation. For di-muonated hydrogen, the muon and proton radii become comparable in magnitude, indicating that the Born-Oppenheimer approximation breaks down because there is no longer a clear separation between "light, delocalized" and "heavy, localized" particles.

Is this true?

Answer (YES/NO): YES